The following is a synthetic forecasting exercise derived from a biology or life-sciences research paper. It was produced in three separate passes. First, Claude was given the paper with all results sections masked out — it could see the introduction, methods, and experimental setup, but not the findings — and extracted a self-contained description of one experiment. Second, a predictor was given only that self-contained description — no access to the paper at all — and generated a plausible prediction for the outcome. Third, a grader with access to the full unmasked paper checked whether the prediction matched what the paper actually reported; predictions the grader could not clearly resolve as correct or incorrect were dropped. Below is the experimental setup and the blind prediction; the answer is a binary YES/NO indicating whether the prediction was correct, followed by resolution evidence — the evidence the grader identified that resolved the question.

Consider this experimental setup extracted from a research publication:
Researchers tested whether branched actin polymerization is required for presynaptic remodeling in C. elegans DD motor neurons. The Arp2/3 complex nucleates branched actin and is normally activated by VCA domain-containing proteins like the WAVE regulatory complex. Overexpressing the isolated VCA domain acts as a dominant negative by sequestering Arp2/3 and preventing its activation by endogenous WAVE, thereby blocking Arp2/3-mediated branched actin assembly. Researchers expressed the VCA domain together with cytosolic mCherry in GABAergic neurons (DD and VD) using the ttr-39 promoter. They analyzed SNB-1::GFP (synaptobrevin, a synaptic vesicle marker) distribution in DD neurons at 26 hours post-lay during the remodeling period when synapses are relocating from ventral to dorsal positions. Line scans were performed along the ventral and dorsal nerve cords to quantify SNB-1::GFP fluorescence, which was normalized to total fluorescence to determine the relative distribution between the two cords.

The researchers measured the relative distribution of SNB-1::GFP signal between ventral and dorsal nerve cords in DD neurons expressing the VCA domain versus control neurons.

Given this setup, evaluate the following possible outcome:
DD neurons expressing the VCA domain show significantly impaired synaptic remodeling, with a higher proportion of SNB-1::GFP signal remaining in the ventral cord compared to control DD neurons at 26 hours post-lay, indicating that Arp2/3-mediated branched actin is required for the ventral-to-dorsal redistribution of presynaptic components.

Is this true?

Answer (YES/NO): NO